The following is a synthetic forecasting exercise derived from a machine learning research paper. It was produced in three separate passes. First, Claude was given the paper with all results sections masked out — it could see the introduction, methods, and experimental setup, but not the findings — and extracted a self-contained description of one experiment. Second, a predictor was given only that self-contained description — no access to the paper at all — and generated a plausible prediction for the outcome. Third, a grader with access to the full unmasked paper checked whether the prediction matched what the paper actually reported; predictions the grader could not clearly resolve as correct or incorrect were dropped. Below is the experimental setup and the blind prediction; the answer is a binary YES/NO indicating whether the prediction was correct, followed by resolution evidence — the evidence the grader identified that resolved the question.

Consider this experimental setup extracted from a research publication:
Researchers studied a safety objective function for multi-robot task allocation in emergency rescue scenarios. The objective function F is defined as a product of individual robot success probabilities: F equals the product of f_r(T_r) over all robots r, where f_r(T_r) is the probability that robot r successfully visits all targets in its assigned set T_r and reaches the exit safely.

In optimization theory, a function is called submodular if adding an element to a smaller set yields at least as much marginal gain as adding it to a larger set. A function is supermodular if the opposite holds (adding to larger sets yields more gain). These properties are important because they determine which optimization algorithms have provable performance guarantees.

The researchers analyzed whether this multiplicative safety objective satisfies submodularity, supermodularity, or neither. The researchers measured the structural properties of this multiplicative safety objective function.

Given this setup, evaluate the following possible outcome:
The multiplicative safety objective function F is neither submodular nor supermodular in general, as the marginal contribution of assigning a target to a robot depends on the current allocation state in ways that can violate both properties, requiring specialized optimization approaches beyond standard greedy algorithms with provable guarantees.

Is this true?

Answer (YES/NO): YES